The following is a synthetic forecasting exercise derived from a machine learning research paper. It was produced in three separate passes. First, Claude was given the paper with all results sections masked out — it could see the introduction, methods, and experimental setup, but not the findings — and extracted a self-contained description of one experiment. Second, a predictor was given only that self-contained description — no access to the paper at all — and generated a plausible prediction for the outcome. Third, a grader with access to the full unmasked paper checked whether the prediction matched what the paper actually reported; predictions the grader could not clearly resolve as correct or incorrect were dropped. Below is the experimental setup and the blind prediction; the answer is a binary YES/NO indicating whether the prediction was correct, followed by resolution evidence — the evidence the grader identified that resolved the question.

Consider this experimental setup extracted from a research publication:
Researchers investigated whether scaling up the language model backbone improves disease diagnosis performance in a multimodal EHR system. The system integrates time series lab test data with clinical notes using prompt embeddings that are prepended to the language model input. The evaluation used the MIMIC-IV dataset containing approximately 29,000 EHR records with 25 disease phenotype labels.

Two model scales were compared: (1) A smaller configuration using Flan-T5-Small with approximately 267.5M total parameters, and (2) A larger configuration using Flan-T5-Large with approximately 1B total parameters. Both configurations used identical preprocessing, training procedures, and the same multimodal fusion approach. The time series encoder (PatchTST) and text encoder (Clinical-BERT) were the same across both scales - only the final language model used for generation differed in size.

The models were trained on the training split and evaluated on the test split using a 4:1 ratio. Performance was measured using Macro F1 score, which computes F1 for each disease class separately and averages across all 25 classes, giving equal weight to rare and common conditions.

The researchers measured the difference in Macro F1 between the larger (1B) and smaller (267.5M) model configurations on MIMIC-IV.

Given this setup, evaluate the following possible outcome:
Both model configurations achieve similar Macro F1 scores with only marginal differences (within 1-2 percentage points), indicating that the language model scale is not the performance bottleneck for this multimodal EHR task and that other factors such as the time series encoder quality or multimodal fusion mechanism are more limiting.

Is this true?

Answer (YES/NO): YES